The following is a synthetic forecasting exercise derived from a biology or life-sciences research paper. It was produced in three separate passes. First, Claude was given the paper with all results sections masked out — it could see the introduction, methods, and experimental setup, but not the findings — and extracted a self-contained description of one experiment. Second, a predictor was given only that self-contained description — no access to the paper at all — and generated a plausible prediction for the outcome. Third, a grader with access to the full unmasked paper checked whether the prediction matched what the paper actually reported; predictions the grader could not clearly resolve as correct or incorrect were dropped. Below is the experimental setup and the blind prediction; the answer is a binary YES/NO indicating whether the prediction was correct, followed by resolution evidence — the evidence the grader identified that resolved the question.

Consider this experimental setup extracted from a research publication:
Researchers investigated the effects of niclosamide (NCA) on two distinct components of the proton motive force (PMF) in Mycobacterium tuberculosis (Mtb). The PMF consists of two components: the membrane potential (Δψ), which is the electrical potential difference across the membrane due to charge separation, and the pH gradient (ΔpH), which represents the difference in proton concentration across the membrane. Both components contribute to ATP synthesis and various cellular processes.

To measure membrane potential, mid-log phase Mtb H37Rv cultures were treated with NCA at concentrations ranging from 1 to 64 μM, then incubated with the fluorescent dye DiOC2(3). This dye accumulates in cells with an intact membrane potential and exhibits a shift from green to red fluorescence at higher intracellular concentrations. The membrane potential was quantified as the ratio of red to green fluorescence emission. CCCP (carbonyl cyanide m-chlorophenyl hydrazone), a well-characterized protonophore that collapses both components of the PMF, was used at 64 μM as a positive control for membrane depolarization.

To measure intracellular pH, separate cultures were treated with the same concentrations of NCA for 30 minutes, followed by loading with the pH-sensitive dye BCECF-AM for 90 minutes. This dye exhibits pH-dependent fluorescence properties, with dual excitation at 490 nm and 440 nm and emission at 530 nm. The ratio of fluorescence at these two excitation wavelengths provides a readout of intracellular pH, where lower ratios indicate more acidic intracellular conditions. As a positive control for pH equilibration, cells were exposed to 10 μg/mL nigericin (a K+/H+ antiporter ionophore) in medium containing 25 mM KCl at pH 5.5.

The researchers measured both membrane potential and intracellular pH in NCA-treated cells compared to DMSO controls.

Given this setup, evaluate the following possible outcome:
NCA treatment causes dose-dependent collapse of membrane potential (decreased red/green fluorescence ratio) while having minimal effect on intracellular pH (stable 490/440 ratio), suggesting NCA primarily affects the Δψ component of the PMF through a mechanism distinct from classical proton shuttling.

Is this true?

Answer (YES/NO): NO